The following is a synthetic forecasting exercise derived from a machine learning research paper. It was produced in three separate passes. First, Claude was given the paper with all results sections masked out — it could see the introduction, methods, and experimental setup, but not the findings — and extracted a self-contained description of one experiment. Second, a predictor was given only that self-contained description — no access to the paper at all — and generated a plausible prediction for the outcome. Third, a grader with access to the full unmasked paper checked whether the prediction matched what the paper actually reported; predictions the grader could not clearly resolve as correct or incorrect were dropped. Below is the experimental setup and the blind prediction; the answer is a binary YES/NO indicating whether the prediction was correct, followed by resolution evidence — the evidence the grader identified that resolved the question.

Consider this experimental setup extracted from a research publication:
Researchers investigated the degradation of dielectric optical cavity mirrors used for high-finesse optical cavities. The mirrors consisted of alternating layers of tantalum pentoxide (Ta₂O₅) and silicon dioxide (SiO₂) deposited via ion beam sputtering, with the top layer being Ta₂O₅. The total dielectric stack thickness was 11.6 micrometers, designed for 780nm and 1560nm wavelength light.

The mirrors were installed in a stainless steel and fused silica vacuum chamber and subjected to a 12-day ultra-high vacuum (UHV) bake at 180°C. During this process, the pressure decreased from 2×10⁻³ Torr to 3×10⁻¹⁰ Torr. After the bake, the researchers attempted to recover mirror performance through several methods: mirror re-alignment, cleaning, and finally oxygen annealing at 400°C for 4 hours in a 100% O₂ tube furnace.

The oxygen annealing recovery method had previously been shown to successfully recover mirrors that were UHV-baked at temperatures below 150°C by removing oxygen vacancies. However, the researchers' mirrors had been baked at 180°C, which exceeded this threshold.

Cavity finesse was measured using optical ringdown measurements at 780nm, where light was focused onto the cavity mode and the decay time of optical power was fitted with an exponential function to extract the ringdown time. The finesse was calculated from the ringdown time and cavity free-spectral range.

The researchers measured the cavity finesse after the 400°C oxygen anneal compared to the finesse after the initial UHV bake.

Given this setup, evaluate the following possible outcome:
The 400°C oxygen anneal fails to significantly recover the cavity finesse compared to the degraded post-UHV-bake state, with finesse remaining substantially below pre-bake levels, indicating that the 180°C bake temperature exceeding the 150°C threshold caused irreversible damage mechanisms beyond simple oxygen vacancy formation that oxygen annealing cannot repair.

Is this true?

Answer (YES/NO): YES